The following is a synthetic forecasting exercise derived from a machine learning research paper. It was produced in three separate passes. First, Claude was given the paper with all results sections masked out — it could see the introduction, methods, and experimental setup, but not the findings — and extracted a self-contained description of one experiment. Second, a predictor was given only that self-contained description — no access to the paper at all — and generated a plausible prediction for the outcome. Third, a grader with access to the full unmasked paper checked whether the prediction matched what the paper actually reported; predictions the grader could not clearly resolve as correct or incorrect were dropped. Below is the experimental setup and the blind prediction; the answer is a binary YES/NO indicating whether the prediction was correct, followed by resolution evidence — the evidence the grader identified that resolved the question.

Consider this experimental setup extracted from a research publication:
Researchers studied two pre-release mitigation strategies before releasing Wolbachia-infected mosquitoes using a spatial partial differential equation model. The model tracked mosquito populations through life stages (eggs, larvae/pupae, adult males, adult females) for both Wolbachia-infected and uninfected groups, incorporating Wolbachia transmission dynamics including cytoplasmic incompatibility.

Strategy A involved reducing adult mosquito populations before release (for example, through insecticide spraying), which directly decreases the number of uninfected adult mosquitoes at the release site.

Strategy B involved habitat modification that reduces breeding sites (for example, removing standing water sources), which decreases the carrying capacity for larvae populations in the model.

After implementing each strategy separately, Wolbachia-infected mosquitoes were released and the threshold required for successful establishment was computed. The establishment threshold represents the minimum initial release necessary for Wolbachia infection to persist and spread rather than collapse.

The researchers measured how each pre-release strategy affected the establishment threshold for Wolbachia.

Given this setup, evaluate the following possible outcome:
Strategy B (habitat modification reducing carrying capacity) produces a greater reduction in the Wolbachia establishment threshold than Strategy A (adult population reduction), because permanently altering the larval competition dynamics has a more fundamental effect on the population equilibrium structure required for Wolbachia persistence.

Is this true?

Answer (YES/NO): NO